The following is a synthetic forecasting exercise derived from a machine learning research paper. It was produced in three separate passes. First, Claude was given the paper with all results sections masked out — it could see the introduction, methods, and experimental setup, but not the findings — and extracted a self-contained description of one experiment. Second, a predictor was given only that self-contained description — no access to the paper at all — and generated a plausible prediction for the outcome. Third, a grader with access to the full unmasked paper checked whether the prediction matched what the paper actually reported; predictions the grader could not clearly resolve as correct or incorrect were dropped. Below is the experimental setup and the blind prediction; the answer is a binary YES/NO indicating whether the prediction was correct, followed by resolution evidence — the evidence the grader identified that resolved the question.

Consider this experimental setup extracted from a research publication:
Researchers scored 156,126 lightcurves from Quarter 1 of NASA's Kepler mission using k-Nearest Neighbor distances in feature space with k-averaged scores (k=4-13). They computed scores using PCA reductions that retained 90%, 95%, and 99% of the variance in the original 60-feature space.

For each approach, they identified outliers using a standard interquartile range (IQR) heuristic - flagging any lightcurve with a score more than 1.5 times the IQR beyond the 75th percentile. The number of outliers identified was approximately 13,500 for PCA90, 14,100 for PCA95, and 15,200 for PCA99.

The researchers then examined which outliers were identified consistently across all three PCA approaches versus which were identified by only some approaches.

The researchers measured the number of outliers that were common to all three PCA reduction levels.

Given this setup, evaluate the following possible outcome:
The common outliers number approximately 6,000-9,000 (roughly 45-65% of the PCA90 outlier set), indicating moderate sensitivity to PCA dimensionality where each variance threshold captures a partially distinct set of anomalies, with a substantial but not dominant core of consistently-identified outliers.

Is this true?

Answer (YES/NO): NO